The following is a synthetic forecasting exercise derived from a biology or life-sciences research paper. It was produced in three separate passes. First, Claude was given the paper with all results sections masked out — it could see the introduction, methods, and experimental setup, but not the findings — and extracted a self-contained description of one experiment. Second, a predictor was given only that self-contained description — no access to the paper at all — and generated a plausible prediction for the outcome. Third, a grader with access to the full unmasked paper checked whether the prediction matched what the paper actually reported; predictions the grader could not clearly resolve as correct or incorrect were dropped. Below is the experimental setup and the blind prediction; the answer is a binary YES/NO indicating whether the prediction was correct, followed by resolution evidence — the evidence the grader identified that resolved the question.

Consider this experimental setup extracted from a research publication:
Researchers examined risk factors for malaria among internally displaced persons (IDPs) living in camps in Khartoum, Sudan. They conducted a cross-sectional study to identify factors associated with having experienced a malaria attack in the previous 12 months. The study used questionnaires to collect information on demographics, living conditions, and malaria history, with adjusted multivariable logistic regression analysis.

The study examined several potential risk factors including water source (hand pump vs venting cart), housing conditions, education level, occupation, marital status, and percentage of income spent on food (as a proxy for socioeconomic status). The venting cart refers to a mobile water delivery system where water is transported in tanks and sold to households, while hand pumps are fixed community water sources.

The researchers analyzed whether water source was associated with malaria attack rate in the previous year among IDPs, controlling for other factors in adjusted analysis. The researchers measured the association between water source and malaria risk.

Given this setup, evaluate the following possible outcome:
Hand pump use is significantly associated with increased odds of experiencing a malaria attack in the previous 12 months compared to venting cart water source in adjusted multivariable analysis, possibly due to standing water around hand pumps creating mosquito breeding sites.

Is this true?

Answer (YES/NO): NO